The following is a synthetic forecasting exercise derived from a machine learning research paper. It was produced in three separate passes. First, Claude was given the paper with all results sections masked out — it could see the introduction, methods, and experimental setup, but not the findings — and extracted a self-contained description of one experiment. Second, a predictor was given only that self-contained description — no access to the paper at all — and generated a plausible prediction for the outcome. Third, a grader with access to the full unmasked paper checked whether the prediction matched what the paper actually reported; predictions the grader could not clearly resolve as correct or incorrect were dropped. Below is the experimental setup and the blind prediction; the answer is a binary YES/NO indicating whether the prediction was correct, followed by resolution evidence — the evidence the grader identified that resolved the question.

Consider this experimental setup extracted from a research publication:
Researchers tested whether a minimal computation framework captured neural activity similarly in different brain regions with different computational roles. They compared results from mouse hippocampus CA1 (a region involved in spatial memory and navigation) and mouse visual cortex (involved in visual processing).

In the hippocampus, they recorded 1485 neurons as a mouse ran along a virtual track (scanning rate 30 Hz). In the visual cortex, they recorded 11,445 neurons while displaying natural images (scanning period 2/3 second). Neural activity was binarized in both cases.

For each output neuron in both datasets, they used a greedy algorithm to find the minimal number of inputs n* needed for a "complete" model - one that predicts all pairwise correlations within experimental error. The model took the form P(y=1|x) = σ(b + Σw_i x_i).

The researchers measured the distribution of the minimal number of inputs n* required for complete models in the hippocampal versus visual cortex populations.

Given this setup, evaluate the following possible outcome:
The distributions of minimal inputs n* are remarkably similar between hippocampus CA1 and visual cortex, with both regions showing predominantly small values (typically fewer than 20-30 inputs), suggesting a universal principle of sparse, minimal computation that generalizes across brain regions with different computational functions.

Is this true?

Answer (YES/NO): NO